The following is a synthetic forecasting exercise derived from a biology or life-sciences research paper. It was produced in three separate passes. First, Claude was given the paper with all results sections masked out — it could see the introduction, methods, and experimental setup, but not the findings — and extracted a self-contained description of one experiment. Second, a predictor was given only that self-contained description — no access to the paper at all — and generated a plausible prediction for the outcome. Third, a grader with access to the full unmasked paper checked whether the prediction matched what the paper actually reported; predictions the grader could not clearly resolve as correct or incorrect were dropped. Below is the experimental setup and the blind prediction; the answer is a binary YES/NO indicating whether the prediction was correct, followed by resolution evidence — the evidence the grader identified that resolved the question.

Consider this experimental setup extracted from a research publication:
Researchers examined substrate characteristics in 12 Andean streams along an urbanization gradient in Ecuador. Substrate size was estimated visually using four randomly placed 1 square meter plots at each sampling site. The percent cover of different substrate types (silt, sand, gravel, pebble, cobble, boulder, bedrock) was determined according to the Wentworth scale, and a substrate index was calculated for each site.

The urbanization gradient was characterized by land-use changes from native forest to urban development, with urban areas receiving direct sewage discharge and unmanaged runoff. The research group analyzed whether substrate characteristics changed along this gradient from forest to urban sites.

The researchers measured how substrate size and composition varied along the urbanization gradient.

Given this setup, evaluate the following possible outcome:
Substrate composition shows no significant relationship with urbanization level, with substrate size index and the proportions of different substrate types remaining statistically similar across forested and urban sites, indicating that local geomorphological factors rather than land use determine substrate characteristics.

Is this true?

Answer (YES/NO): NO